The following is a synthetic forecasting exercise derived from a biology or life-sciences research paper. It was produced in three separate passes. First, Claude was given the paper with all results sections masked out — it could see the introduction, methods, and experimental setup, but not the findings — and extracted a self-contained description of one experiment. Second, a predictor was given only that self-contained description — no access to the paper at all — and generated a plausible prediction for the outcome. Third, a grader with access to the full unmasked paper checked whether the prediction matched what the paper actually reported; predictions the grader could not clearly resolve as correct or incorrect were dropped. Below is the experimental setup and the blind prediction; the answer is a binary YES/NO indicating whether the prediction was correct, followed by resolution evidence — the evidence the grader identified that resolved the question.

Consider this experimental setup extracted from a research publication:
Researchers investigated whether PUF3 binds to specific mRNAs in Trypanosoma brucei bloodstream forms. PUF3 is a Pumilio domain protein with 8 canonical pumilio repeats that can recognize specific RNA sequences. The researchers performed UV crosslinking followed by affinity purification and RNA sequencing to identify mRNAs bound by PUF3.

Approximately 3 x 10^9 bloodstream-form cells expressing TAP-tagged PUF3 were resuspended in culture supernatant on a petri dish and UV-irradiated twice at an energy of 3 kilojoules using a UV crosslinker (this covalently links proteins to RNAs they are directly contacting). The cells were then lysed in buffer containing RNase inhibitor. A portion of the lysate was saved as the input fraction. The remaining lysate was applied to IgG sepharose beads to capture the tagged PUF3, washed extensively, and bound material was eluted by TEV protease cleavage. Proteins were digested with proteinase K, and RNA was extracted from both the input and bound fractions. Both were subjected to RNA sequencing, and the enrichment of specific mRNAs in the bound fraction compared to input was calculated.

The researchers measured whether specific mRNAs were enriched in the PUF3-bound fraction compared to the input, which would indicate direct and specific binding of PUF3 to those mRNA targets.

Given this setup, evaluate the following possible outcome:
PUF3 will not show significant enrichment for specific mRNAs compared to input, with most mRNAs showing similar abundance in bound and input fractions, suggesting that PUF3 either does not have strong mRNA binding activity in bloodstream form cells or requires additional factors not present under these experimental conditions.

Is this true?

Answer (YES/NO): YES